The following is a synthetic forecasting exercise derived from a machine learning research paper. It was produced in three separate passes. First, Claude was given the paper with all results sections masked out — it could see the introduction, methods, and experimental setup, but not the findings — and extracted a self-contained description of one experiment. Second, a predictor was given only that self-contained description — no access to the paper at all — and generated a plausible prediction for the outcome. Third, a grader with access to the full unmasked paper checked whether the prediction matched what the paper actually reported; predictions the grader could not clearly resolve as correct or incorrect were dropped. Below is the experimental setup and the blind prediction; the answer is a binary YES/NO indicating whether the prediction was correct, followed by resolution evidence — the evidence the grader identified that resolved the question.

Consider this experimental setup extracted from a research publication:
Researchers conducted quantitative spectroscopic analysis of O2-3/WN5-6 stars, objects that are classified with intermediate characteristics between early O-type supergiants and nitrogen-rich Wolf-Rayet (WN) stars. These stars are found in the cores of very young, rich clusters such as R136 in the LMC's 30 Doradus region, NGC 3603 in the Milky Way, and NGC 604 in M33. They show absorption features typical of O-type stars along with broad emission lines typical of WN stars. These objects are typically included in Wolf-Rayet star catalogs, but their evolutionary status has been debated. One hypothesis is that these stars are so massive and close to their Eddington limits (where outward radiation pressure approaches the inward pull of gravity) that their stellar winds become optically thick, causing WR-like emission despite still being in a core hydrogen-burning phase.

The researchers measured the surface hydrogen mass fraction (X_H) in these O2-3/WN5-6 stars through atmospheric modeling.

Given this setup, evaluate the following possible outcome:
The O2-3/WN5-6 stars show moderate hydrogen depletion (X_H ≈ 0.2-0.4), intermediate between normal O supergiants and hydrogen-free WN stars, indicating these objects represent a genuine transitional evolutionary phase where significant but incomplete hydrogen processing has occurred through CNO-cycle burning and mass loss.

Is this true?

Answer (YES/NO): NO